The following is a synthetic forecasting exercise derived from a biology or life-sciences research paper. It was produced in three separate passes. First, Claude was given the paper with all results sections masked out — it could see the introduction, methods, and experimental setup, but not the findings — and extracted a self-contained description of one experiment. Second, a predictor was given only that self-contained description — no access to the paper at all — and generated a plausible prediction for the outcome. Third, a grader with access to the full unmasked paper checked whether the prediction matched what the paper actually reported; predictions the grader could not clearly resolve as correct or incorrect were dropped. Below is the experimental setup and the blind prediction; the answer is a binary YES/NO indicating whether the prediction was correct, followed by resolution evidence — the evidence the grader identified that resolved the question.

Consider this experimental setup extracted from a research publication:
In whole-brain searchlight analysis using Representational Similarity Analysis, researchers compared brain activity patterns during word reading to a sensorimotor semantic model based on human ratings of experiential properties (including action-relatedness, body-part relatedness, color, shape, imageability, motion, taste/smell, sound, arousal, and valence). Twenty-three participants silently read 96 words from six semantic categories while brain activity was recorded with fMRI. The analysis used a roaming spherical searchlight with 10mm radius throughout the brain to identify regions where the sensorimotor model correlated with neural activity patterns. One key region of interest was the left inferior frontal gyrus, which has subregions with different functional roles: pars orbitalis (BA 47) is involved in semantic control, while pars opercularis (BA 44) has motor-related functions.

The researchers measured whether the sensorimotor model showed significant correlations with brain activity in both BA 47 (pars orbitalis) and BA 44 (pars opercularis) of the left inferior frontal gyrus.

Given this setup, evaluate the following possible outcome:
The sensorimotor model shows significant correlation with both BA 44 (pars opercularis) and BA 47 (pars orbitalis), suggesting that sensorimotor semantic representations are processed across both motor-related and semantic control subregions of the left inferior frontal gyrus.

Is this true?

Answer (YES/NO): NO